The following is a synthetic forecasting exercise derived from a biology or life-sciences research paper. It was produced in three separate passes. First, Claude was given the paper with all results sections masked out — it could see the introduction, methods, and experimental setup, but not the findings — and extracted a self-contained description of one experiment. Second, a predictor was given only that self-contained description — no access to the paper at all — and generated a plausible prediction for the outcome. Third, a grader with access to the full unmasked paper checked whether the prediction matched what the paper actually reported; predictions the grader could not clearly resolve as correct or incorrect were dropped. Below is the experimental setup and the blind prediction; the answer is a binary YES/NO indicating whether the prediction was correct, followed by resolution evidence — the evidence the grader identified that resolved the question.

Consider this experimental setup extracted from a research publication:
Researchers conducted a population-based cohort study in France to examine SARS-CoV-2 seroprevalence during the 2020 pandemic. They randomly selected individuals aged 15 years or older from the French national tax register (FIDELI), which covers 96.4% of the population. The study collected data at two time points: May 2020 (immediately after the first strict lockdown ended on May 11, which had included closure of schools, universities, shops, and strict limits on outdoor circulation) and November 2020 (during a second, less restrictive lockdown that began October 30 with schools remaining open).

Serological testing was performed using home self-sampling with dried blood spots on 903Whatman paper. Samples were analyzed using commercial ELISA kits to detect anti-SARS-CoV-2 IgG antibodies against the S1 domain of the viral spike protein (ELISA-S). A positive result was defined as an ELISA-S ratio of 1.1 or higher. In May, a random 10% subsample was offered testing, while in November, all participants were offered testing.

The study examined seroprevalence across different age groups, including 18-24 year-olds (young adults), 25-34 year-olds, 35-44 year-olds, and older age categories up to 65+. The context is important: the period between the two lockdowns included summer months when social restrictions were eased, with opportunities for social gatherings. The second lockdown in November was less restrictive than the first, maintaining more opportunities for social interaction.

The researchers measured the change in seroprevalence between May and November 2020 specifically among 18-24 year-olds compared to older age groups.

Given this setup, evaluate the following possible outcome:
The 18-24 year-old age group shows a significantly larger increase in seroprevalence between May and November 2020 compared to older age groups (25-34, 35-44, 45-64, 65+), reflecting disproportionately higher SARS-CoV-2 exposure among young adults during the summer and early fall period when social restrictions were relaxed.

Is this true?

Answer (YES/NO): YES